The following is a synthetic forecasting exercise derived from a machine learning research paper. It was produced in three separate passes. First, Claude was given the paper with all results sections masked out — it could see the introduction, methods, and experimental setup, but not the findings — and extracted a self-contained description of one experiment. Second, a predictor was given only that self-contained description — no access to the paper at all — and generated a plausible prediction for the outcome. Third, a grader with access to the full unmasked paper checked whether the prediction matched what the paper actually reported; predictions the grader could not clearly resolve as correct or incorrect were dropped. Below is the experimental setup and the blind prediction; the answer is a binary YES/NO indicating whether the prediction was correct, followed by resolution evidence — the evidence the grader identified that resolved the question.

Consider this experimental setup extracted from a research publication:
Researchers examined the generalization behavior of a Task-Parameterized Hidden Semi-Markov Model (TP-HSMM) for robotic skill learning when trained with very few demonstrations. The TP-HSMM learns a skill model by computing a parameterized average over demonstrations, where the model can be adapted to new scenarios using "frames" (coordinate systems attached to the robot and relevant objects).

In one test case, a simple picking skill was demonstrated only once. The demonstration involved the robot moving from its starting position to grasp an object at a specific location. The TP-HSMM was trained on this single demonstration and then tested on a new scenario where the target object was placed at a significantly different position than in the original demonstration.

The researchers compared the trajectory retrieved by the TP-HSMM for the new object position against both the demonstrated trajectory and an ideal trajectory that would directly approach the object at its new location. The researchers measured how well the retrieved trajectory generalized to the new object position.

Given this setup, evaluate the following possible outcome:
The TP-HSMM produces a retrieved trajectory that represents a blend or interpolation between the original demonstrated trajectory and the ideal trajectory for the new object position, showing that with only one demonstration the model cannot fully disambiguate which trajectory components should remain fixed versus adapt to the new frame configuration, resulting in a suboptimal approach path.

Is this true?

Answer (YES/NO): YES